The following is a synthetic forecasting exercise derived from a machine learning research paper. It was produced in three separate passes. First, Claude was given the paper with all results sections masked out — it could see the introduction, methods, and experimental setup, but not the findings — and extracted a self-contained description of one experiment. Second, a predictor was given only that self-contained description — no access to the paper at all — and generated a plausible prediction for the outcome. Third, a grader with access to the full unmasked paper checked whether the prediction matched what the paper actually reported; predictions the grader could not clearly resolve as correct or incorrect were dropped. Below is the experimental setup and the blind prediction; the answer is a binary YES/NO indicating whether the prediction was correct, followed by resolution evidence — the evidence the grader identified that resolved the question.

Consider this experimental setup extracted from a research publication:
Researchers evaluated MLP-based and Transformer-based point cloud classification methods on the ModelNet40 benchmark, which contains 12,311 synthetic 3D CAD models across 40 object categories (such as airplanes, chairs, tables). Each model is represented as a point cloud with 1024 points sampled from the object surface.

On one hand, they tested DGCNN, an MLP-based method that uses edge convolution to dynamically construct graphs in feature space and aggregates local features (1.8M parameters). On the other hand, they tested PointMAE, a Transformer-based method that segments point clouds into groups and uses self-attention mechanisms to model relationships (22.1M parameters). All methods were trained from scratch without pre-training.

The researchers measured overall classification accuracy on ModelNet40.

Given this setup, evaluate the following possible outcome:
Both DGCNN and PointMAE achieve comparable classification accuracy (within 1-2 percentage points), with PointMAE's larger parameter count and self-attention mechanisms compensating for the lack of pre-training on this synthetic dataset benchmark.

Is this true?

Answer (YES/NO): YES